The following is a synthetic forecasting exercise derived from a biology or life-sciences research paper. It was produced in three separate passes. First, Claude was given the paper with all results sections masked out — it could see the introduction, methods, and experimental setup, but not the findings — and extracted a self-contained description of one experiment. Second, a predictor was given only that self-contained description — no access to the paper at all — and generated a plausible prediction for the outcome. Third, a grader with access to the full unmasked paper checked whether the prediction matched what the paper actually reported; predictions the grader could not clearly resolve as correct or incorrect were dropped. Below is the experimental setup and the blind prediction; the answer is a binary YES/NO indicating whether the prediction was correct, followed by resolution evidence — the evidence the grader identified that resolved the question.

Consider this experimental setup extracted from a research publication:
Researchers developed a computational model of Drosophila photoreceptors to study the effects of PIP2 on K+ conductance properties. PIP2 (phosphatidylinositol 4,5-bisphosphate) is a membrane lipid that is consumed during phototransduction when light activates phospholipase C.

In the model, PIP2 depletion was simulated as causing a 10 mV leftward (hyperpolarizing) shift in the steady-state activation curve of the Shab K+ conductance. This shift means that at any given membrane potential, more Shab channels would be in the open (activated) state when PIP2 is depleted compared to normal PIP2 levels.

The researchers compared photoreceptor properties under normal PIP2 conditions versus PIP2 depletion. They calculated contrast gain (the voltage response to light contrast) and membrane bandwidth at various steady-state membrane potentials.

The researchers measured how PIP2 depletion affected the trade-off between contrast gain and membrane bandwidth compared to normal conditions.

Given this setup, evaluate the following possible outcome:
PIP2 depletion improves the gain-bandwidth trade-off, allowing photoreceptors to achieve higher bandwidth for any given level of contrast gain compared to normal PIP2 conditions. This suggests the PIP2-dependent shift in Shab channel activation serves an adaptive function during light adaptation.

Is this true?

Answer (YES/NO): YES